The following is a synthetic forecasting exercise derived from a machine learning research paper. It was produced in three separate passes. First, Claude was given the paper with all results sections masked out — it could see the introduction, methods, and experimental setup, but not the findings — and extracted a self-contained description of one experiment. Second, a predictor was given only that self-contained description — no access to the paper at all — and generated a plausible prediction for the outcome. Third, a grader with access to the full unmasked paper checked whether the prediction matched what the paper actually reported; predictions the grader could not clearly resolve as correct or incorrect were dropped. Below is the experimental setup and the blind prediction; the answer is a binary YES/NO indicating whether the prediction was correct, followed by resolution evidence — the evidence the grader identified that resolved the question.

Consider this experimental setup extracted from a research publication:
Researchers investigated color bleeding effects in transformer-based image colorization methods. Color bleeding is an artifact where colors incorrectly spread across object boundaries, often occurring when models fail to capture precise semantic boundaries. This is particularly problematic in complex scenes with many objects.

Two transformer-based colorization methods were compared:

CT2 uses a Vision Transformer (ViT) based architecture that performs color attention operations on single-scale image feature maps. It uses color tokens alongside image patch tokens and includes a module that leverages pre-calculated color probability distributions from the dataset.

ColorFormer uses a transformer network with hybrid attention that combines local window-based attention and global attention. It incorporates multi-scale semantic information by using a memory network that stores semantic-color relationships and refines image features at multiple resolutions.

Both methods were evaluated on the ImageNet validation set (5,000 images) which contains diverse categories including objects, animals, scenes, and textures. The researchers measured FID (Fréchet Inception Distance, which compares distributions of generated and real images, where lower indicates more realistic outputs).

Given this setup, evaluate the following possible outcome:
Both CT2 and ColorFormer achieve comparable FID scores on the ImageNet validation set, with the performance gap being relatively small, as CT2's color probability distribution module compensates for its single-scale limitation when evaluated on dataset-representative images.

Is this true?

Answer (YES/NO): NO